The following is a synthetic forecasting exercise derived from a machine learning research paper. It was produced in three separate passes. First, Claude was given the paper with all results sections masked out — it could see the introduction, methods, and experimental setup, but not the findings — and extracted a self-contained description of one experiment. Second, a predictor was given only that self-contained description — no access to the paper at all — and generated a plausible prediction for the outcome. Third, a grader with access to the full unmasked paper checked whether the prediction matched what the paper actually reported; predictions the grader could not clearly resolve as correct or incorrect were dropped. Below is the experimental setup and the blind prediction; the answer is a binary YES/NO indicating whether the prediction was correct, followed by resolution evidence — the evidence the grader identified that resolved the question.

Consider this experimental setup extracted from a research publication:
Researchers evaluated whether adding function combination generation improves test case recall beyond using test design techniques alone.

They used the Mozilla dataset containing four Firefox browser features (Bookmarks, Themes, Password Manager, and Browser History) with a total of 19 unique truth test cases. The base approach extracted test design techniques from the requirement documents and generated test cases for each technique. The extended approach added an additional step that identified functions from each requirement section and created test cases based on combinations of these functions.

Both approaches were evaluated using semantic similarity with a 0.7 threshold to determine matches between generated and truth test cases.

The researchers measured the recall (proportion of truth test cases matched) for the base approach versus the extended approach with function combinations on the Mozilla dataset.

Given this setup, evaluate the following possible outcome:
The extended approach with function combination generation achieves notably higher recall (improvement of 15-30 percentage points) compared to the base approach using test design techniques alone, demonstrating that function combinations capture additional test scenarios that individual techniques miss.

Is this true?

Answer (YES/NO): YES